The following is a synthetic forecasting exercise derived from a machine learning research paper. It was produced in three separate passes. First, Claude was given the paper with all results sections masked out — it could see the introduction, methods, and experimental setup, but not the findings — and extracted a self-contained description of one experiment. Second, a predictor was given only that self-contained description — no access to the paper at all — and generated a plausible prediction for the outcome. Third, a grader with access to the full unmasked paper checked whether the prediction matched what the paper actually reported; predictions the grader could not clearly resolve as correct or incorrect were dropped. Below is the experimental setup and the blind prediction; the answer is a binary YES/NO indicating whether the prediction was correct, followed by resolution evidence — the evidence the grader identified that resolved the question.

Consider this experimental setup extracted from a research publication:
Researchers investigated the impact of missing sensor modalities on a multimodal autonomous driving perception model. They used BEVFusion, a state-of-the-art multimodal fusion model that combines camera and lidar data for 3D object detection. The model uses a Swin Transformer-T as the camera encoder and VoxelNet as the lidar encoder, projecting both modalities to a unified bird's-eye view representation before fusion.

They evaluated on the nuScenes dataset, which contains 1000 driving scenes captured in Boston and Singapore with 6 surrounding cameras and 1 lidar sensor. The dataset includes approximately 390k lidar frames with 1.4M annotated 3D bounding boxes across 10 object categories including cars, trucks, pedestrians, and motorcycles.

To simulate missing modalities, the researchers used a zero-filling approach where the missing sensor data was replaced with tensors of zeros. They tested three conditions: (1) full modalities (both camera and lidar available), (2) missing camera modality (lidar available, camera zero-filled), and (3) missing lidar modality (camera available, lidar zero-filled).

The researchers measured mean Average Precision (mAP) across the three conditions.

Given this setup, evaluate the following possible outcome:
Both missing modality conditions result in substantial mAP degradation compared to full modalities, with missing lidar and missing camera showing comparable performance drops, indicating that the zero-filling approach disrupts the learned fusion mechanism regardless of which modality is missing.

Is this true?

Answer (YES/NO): NO